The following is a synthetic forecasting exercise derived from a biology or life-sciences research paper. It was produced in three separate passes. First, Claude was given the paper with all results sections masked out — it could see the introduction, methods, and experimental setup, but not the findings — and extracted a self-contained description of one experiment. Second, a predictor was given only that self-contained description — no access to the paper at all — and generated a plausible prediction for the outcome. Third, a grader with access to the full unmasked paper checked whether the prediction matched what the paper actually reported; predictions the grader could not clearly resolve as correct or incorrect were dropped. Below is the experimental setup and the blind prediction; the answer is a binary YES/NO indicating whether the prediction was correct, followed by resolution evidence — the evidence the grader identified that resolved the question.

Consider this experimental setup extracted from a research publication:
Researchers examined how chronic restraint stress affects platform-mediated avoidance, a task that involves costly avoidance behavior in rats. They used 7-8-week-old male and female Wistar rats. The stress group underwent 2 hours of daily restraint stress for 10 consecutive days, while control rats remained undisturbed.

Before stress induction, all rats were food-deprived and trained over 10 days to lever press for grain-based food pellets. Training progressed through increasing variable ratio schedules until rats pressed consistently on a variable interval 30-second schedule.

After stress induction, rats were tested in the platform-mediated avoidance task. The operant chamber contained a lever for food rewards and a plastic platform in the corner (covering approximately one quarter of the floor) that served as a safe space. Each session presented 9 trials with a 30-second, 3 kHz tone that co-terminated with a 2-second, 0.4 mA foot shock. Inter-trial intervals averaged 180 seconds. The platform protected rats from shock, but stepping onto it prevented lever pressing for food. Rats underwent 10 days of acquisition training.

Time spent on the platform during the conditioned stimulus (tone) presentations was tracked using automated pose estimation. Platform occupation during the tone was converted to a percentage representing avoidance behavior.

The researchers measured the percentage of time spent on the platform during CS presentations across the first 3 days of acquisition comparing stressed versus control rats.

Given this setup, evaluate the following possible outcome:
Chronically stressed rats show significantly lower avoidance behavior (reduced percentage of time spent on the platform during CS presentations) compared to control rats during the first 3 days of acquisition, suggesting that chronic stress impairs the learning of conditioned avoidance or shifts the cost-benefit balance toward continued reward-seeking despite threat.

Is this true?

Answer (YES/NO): NO